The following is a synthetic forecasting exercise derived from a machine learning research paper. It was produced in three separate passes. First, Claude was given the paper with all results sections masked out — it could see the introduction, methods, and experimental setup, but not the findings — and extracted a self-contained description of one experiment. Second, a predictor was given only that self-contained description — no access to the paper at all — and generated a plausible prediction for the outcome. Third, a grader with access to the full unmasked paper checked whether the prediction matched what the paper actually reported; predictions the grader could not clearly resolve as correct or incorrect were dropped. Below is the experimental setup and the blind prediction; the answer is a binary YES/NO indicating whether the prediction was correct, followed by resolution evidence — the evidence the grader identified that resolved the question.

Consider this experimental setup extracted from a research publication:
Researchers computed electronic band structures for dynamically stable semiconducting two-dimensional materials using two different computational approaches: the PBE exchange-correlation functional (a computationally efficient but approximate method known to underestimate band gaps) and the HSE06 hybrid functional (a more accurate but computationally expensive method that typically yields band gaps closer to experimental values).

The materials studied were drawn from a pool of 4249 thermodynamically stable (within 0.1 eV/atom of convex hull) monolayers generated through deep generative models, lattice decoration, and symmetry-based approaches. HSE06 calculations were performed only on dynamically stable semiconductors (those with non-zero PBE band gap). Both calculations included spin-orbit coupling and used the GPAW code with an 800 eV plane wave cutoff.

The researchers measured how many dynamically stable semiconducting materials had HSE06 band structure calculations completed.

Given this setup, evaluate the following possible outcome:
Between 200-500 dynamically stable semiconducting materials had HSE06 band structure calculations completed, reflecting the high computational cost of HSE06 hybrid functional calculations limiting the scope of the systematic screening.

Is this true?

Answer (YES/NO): NO